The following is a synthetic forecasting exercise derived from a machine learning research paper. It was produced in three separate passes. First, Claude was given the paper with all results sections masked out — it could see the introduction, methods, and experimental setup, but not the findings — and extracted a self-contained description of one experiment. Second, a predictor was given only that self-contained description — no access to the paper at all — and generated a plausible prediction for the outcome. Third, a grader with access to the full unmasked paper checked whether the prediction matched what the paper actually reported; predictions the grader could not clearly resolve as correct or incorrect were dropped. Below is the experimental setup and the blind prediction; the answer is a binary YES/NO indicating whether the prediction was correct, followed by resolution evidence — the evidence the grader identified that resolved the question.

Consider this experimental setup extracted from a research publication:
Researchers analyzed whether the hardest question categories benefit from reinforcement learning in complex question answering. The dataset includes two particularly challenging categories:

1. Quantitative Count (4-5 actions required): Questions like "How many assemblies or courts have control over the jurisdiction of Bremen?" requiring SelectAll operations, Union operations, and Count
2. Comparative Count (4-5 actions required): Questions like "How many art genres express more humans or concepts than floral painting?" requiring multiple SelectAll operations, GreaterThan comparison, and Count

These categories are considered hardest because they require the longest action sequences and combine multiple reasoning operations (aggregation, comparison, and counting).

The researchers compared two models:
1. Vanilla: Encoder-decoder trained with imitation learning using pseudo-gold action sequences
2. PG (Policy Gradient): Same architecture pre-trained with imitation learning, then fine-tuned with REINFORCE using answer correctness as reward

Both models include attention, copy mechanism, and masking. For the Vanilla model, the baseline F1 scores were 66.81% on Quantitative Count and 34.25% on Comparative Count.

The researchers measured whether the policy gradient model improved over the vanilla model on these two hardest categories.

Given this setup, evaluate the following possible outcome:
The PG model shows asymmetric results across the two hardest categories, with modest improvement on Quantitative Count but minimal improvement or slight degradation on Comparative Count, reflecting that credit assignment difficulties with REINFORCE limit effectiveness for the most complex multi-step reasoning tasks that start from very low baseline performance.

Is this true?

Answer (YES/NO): NO